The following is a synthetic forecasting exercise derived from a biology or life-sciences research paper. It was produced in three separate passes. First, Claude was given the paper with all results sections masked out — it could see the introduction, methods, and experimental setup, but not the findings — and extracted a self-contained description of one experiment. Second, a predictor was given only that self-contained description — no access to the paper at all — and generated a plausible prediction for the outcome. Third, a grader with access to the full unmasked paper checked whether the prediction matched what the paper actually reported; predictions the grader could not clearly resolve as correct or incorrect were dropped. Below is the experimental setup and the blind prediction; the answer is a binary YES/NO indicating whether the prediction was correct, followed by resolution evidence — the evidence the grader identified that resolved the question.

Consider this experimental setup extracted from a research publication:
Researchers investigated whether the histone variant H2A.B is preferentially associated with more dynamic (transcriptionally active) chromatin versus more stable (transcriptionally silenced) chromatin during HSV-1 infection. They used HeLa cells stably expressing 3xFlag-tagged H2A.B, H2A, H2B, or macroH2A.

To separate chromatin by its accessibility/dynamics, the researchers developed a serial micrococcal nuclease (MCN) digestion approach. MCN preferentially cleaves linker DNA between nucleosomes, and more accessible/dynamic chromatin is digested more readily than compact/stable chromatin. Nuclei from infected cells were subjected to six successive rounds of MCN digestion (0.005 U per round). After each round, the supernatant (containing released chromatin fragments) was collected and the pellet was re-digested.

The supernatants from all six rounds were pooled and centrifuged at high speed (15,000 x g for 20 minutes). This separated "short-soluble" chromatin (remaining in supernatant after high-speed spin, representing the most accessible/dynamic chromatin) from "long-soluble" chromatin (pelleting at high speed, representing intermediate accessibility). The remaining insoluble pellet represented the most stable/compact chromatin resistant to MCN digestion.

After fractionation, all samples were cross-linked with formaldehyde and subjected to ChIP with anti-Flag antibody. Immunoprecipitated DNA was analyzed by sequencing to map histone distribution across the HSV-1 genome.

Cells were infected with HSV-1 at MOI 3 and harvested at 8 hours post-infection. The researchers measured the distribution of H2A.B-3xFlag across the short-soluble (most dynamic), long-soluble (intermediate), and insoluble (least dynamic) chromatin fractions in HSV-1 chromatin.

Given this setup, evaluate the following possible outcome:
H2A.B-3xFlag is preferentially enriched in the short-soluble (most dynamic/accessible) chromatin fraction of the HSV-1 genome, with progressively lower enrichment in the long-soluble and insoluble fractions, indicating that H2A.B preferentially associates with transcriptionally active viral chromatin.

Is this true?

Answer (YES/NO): NO